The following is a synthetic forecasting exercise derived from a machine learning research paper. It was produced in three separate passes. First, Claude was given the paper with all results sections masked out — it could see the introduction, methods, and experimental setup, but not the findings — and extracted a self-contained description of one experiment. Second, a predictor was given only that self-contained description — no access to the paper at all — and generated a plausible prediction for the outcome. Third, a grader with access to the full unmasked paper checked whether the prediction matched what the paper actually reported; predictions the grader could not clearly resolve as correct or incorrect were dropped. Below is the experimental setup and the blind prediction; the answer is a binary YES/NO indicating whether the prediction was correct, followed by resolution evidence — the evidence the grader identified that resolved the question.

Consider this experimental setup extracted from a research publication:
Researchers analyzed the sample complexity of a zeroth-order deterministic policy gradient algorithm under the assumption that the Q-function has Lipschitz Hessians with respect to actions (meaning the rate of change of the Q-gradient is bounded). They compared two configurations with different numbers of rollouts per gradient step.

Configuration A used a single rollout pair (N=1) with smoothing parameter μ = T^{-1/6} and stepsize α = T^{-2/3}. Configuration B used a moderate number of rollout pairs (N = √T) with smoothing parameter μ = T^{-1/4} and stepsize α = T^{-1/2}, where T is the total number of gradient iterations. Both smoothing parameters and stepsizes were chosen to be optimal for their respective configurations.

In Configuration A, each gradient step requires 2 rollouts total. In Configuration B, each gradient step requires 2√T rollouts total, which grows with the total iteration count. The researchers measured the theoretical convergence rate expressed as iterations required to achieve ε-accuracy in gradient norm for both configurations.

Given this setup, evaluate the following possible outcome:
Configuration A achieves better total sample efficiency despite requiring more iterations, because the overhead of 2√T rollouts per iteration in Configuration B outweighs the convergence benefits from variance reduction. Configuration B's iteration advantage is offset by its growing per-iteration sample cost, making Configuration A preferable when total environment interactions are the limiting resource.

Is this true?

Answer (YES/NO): NO